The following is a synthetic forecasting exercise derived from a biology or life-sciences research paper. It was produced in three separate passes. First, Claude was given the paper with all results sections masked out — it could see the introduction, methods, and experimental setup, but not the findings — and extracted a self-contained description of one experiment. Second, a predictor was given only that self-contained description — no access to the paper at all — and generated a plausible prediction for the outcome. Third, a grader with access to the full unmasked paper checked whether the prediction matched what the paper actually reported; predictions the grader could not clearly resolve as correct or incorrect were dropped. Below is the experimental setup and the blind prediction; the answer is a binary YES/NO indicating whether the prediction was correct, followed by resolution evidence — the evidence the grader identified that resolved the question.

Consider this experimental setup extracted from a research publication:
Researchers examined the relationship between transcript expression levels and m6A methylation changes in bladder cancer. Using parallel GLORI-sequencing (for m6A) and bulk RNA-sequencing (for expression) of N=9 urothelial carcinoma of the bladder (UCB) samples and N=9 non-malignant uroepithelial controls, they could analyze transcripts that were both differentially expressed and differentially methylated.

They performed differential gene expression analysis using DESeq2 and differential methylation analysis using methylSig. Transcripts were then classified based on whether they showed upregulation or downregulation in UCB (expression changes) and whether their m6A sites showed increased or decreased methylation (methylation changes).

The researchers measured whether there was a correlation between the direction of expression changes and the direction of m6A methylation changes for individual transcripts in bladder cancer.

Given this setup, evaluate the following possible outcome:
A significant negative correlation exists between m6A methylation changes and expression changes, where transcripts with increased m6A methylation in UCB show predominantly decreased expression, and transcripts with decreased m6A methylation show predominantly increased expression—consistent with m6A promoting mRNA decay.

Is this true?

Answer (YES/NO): NO